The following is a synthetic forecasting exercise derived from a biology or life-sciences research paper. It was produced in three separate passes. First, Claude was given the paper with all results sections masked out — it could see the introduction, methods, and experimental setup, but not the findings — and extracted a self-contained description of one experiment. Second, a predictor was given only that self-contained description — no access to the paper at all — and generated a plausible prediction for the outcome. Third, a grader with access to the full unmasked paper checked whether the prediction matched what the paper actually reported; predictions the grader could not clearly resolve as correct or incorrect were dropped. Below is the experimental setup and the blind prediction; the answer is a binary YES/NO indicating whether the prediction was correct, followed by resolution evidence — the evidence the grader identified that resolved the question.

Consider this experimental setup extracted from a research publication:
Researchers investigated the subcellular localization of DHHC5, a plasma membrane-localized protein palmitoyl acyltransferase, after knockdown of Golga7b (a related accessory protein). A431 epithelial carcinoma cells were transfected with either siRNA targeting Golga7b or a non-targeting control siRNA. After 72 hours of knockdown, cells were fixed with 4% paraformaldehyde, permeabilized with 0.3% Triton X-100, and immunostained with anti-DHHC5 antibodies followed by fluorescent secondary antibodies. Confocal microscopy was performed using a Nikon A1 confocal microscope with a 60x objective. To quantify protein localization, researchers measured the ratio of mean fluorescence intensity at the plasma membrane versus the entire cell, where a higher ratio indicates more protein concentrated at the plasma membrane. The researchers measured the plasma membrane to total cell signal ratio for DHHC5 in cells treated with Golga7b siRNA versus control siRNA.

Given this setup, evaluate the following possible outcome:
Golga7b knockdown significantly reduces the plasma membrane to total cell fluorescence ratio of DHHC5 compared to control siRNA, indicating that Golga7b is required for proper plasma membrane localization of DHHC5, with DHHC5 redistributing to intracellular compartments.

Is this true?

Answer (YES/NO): YES